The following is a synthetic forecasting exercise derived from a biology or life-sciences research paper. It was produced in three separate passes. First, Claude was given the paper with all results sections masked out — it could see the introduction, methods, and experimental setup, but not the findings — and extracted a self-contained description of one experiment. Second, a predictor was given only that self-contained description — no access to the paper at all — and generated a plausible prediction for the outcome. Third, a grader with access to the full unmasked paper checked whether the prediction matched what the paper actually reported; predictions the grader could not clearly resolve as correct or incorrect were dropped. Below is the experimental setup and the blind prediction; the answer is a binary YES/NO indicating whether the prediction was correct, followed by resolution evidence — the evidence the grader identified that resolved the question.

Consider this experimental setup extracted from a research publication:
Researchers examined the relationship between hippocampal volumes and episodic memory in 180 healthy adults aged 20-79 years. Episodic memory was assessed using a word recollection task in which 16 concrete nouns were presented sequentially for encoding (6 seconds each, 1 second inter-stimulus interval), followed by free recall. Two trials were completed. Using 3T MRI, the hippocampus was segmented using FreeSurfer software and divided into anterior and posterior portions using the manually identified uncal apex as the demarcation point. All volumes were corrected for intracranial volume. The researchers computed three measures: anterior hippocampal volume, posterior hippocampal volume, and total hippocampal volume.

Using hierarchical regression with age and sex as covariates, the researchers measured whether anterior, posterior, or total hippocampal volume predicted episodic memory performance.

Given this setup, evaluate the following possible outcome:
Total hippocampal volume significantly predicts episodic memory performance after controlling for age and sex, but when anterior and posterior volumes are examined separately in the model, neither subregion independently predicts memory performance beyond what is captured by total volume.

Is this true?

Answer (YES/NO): NO